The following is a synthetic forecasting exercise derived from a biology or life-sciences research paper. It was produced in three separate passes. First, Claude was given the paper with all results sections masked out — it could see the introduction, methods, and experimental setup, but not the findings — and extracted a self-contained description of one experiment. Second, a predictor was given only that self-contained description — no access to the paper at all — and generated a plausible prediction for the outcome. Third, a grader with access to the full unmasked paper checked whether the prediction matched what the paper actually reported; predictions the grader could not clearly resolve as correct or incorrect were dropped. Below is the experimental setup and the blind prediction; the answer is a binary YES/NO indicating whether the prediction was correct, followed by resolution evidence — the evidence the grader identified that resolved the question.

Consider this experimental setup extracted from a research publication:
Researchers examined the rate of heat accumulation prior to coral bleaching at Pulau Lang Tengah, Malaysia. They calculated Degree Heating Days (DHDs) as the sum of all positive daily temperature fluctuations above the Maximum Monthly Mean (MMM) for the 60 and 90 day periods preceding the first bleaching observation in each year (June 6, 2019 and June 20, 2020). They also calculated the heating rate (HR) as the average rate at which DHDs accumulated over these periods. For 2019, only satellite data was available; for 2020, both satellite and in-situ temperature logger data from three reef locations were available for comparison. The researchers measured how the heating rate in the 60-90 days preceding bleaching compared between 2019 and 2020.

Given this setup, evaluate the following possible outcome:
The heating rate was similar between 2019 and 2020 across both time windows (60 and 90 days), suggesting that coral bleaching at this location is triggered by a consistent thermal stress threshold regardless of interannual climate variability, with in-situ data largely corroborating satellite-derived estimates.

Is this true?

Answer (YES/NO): NO